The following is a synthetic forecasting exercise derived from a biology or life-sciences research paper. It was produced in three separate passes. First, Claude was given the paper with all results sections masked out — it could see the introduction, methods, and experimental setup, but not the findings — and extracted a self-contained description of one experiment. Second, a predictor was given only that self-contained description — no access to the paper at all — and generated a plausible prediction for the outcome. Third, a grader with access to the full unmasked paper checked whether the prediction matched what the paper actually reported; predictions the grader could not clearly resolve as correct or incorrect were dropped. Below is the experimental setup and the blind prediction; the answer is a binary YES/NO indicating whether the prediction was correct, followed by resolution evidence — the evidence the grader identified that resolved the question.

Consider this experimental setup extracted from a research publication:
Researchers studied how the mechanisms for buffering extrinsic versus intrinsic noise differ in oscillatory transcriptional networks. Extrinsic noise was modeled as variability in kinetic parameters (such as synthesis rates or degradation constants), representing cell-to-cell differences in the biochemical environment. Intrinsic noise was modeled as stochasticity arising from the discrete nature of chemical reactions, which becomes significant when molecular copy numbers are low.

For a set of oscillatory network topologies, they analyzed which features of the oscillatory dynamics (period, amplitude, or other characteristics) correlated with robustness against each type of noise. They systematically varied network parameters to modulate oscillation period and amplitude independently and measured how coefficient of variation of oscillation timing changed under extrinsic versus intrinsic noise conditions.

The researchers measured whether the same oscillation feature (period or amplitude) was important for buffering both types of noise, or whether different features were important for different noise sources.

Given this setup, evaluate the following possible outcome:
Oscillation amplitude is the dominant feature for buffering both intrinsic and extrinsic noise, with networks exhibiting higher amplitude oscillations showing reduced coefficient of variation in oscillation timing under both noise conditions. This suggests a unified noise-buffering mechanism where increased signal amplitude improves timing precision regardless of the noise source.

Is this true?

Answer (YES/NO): NO